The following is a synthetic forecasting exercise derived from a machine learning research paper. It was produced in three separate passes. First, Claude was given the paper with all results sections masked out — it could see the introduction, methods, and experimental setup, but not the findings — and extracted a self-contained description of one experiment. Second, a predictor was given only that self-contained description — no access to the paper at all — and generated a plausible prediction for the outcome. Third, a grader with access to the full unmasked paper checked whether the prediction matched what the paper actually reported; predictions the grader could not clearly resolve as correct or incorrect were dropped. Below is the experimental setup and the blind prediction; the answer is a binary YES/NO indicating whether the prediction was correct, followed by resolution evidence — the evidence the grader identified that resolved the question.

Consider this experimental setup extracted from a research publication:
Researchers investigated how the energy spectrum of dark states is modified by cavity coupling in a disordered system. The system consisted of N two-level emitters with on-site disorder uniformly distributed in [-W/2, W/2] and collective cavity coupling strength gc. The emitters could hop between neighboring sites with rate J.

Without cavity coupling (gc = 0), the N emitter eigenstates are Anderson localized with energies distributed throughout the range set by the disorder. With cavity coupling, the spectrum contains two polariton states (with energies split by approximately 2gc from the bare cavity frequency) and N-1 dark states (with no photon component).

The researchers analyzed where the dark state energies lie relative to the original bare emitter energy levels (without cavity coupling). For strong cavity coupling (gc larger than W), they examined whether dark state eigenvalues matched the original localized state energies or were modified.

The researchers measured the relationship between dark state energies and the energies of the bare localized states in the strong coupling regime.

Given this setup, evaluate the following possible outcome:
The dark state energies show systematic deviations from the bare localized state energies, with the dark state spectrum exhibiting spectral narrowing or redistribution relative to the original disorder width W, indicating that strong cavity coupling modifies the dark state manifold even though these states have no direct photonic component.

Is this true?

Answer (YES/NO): YES